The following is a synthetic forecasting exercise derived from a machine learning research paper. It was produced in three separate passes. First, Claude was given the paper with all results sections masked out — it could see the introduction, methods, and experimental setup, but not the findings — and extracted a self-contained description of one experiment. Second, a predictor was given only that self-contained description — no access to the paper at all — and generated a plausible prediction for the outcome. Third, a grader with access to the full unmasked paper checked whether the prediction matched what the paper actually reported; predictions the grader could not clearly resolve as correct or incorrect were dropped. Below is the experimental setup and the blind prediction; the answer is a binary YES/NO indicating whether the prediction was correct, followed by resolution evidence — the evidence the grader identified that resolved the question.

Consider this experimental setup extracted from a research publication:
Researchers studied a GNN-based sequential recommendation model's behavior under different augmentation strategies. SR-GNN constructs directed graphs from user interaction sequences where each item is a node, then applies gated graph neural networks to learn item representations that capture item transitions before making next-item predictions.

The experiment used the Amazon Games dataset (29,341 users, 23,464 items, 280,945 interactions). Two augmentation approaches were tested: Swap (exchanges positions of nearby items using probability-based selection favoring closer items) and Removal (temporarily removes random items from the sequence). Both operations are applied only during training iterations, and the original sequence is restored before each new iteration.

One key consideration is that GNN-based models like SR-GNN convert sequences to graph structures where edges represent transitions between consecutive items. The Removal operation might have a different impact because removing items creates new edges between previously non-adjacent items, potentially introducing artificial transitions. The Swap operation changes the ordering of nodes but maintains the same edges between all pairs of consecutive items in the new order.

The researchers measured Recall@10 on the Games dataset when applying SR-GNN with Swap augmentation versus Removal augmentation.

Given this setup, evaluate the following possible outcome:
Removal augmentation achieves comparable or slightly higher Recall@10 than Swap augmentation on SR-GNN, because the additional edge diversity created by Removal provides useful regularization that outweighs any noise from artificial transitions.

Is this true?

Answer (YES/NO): YES